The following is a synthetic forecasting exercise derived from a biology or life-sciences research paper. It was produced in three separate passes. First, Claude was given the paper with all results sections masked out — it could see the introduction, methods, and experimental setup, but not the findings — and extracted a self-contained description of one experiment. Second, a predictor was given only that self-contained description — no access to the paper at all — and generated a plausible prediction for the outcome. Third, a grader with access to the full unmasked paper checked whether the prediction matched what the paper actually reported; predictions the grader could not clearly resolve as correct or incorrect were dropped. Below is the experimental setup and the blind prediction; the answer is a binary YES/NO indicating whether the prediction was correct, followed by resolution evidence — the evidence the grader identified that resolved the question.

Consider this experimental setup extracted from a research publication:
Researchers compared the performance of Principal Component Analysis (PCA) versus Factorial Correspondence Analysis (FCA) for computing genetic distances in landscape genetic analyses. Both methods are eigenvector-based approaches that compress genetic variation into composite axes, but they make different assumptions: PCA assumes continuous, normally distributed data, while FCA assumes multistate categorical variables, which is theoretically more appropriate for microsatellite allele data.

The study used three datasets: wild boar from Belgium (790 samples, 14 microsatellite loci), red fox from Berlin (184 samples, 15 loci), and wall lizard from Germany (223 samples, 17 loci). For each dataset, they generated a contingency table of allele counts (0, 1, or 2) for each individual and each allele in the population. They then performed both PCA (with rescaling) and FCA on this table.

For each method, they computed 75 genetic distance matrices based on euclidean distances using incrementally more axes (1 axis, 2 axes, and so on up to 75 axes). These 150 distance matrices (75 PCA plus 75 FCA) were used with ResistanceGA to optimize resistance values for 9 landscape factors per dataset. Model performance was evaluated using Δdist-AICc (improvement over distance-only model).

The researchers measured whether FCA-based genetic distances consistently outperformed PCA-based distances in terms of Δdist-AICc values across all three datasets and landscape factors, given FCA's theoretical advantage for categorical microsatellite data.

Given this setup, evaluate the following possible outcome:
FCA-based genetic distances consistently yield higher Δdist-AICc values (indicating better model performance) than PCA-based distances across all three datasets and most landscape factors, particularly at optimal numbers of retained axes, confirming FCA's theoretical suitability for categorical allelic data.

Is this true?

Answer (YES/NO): NO